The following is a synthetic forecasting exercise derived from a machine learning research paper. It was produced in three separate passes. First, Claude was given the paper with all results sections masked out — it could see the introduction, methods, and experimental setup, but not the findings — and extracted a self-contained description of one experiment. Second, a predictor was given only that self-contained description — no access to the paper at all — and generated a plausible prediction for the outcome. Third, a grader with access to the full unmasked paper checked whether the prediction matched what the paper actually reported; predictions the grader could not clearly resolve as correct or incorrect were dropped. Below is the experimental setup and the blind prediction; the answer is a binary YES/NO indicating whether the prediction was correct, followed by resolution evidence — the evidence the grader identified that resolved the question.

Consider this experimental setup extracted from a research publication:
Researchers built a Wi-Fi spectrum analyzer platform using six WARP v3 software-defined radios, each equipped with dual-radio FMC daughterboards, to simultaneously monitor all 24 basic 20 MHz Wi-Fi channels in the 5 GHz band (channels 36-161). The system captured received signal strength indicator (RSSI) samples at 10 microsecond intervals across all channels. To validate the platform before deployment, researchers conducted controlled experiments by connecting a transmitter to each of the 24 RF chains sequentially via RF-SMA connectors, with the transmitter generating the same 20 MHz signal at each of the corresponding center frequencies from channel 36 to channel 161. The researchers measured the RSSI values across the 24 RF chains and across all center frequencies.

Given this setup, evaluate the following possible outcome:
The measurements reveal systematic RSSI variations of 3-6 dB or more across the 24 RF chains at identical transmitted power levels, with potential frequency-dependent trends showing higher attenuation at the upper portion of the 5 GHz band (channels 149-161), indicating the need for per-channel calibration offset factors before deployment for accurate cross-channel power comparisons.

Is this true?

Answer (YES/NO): NO